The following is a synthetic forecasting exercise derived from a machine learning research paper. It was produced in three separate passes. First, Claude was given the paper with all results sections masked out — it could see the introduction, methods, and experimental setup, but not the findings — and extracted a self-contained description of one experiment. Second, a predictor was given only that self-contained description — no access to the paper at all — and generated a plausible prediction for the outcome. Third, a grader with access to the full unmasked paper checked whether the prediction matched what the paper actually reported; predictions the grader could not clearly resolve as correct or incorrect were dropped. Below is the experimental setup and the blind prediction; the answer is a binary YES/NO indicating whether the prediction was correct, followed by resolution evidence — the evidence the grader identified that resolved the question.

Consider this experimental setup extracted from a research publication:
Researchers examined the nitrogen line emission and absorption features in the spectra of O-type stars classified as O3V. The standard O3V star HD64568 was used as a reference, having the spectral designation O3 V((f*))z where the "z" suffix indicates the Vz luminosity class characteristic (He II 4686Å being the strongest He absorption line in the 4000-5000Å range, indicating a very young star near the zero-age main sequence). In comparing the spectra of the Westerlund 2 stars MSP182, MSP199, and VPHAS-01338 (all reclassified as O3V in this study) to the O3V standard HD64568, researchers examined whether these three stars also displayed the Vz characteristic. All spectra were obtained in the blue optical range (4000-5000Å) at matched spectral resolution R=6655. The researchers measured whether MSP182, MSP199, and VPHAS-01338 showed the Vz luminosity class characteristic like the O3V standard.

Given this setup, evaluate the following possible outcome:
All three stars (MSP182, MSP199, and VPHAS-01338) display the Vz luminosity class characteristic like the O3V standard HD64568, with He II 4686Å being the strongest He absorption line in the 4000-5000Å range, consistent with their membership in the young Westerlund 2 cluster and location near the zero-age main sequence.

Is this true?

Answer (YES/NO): NO